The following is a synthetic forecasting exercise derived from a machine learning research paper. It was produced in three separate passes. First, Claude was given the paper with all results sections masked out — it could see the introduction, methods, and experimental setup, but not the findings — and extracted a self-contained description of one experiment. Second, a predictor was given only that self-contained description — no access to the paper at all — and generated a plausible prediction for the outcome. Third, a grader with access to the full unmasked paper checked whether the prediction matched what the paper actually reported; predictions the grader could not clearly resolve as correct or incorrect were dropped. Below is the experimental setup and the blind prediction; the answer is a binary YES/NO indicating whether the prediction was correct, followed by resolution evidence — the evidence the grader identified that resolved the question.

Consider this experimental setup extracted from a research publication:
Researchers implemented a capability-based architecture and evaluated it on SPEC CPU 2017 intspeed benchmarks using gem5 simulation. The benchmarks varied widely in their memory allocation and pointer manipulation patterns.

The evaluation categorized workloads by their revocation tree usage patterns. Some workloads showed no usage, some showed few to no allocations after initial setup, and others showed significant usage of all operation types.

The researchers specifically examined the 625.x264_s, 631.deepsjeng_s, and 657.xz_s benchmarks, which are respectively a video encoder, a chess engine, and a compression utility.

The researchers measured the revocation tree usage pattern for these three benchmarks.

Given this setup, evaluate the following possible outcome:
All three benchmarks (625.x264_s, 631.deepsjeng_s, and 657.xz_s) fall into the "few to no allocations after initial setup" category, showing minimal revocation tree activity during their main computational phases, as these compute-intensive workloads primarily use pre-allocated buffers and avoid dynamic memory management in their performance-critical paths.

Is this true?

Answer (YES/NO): YES